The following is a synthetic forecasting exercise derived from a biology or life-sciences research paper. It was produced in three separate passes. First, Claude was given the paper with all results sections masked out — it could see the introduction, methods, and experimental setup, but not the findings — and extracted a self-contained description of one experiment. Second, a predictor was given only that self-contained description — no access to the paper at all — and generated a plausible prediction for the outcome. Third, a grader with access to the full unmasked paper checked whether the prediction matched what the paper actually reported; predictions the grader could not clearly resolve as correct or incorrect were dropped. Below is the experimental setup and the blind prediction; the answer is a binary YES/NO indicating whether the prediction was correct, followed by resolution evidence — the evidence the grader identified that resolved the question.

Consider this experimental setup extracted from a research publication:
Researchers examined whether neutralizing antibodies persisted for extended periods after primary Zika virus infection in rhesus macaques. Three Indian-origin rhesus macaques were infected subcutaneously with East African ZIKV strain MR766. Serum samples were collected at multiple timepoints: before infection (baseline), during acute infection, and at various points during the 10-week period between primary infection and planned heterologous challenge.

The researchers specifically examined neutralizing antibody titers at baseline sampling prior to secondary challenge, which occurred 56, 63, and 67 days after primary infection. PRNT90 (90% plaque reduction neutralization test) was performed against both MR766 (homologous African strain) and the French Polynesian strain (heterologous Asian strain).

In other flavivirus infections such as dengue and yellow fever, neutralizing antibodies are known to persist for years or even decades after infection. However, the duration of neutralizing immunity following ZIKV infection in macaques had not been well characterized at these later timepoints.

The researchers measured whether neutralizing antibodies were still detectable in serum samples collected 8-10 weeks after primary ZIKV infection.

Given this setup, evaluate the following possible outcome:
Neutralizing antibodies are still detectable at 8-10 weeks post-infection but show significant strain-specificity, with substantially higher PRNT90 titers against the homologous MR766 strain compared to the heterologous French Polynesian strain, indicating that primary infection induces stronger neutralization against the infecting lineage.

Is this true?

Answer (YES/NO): NO